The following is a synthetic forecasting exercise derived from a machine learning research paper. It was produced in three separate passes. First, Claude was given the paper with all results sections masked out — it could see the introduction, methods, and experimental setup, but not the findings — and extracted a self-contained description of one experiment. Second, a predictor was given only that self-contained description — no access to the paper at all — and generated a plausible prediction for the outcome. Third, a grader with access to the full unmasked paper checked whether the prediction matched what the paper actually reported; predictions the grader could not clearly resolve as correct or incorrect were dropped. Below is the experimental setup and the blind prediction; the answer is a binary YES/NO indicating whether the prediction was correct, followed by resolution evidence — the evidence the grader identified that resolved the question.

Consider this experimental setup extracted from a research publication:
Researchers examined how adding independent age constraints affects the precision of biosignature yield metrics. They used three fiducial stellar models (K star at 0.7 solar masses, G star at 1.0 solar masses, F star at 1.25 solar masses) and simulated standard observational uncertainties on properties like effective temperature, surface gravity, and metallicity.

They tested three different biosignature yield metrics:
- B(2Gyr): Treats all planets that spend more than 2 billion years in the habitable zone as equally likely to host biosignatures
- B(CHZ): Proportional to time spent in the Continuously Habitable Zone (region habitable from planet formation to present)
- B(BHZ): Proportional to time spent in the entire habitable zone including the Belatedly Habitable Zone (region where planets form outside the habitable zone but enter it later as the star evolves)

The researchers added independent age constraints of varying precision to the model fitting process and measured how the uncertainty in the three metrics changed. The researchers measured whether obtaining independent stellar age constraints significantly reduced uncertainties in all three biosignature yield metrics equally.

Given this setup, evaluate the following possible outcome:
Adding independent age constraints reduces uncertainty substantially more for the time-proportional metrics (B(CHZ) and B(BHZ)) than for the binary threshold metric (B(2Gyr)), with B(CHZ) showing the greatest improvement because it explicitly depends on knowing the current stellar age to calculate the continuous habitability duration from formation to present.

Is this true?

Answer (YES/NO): NO